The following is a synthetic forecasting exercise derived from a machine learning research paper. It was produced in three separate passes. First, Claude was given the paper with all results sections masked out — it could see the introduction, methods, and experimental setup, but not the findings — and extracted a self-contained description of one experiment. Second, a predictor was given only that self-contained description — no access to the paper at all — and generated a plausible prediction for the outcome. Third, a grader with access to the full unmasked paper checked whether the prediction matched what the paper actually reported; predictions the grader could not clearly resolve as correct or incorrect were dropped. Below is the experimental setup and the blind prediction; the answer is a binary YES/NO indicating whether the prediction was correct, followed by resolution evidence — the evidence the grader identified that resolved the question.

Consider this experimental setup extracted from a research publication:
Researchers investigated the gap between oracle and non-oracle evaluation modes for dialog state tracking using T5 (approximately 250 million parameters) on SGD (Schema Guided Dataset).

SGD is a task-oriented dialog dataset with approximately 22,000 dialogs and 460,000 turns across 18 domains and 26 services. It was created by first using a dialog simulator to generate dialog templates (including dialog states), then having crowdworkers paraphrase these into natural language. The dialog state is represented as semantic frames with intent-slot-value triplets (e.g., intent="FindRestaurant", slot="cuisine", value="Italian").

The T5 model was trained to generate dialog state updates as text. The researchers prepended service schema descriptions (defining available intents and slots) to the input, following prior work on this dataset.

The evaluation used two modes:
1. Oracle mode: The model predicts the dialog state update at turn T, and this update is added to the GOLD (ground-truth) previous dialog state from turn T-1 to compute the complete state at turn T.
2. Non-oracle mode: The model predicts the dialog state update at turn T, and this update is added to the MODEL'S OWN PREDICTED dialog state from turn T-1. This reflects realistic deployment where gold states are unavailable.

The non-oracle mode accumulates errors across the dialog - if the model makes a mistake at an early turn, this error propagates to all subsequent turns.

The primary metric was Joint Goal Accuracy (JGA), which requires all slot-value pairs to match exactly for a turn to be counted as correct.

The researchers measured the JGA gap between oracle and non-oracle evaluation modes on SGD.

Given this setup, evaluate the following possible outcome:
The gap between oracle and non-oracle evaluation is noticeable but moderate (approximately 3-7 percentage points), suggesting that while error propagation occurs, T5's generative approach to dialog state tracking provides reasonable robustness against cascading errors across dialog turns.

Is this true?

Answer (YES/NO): NO